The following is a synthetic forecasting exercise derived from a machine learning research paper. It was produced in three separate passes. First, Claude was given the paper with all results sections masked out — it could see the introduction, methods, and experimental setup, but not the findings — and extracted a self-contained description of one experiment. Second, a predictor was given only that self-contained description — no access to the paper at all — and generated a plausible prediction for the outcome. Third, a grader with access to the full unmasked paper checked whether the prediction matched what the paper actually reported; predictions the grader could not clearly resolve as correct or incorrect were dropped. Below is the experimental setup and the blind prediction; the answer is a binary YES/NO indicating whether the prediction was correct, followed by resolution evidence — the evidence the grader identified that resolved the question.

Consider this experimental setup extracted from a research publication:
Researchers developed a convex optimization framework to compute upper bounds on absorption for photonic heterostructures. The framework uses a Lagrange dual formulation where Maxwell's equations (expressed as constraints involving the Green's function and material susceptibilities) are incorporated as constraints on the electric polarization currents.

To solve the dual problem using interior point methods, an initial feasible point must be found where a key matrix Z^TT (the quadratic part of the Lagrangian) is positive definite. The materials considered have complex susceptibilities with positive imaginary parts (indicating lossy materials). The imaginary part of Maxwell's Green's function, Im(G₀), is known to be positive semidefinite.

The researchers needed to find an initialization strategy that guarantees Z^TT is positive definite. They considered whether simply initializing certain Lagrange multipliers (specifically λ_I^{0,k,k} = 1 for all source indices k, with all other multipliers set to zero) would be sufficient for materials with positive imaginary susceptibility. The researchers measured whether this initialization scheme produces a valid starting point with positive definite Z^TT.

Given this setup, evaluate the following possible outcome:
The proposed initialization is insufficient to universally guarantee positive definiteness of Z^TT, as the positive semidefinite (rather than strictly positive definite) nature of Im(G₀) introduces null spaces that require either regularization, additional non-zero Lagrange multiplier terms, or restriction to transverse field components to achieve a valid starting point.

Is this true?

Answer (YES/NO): NO